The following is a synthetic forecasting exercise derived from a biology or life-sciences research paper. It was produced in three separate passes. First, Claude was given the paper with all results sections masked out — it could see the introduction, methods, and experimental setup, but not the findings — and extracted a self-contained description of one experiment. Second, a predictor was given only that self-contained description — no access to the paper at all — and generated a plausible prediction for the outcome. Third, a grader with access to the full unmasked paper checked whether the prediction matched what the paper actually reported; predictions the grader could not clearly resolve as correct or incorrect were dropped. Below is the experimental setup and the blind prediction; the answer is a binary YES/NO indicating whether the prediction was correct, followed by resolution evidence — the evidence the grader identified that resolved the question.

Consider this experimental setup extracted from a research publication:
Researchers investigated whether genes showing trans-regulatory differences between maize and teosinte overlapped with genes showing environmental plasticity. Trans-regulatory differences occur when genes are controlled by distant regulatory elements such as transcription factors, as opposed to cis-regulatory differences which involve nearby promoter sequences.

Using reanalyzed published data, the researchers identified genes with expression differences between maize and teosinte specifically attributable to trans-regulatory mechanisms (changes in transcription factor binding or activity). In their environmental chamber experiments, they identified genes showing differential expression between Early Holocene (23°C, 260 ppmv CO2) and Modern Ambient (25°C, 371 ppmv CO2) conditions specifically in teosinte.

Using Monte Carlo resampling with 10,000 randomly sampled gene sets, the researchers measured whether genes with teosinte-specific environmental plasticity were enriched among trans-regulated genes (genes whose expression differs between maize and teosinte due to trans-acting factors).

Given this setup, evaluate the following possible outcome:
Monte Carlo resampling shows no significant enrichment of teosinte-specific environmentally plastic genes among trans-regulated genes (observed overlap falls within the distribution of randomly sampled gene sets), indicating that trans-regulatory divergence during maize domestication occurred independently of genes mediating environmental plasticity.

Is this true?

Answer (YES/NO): YES